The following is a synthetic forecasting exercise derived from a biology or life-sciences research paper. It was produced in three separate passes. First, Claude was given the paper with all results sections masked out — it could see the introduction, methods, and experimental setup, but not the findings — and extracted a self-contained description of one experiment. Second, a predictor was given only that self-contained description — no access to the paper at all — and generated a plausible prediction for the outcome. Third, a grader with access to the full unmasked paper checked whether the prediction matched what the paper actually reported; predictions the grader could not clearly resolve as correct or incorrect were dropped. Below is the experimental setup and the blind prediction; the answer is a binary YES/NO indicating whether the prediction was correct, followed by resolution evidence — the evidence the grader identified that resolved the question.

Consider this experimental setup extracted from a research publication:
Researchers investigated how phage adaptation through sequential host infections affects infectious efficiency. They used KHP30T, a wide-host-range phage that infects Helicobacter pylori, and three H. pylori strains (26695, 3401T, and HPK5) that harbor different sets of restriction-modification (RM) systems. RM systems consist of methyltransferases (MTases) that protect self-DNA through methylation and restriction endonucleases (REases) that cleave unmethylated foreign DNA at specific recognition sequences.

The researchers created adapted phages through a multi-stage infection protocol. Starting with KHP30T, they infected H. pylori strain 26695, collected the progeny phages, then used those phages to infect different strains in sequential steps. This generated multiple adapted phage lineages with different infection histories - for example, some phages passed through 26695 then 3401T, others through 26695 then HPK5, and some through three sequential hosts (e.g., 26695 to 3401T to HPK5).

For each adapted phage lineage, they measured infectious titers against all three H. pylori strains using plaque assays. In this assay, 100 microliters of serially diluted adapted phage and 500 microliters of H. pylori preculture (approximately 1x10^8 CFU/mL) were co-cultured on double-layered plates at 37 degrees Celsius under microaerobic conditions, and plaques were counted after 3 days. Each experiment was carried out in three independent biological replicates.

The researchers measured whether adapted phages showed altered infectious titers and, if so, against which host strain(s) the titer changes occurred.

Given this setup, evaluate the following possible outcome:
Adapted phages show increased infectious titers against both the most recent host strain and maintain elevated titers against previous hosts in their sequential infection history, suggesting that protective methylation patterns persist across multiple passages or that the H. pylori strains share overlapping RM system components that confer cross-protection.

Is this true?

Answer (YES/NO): NO